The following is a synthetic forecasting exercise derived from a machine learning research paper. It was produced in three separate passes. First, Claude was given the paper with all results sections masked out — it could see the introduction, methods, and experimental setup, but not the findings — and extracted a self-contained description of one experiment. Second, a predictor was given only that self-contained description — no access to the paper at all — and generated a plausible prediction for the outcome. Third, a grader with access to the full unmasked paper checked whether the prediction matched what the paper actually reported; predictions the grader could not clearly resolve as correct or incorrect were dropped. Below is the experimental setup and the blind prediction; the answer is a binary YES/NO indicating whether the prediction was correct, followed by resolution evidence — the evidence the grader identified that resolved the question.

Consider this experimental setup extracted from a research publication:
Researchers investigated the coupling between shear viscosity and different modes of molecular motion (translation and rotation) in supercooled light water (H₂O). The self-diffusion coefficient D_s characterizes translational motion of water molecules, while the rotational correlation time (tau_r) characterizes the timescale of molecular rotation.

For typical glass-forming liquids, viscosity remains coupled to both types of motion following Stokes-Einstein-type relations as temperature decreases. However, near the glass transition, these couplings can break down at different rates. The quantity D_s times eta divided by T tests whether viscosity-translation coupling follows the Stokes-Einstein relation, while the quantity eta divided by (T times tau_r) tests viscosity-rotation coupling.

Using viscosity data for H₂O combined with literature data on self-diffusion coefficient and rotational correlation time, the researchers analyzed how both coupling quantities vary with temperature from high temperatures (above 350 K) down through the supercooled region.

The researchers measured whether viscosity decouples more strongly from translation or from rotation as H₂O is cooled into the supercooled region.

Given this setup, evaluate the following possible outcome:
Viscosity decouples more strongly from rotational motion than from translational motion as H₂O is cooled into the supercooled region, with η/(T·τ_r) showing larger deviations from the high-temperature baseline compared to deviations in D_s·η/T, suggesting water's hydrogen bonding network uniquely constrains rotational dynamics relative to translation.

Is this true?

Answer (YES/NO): NO